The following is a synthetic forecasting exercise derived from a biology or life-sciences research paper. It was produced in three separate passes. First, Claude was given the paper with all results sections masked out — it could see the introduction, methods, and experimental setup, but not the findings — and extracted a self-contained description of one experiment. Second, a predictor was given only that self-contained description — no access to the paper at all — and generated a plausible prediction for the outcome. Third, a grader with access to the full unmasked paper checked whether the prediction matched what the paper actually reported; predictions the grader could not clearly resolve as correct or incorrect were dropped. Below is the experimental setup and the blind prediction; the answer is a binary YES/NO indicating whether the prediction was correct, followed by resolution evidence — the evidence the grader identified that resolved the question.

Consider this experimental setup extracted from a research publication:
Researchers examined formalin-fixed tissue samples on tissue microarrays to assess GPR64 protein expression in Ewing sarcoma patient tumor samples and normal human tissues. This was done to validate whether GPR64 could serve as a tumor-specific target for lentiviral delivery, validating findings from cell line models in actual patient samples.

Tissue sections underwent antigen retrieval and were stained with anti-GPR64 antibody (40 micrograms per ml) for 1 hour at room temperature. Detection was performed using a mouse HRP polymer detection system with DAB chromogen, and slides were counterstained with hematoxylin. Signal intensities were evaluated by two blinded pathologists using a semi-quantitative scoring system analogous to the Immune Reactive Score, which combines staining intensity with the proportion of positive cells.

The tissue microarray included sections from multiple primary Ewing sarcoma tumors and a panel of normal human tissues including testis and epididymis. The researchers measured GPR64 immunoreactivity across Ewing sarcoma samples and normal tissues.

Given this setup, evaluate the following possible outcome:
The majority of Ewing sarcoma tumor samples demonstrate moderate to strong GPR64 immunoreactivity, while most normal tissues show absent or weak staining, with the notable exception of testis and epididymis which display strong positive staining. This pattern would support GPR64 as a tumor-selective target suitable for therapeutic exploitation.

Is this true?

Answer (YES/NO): NO